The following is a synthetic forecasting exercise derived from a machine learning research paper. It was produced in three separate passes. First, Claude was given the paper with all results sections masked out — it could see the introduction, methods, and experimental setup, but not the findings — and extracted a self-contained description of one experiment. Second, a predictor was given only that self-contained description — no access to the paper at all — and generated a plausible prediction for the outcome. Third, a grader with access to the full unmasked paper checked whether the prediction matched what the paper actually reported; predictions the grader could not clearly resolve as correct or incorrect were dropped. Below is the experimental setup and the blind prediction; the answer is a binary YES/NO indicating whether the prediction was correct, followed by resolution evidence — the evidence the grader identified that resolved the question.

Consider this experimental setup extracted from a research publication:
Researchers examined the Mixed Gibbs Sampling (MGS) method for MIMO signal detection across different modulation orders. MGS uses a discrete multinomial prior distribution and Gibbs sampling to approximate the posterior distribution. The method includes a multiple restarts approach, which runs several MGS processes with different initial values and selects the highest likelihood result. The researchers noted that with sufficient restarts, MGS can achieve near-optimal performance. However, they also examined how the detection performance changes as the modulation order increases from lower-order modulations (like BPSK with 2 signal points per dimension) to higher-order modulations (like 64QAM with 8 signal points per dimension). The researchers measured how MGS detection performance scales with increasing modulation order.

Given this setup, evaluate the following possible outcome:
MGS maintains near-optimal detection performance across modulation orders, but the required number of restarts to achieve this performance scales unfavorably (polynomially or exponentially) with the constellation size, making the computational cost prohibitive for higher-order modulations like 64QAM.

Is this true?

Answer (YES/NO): NO